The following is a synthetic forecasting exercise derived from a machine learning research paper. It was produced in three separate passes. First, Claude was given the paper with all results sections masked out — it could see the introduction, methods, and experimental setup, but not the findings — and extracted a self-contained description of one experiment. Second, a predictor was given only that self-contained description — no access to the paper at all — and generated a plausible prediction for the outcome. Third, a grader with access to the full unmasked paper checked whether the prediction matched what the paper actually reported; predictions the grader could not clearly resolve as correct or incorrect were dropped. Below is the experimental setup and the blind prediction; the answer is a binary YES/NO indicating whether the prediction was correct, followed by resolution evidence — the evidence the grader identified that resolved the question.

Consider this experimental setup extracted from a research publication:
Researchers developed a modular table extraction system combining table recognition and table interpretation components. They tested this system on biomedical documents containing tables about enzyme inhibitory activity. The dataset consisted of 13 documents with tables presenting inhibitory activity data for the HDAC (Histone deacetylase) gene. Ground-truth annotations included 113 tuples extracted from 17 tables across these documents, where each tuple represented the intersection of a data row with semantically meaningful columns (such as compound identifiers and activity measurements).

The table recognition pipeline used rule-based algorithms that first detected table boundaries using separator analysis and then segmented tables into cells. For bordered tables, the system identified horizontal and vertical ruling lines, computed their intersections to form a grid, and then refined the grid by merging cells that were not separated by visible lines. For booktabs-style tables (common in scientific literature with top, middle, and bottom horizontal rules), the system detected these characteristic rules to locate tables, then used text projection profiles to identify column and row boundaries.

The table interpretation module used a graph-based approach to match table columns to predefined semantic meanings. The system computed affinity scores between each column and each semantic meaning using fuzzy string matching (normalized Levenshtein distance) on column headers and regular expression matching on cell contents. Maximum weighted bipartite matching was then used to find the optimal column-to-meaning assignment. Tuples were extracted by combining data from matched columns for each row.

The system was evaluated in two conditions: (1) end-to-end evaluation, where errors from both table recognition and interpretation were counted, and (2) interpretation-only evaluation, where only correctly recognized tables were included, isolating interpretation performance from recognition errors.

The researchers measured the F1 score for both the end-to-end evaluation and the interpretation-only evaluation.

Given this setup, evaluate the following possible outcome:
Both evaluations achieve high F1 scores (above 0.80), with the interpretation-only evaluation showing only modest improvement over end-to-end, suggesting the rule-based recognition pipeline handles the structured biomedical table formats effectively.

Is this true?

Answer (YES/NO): NO